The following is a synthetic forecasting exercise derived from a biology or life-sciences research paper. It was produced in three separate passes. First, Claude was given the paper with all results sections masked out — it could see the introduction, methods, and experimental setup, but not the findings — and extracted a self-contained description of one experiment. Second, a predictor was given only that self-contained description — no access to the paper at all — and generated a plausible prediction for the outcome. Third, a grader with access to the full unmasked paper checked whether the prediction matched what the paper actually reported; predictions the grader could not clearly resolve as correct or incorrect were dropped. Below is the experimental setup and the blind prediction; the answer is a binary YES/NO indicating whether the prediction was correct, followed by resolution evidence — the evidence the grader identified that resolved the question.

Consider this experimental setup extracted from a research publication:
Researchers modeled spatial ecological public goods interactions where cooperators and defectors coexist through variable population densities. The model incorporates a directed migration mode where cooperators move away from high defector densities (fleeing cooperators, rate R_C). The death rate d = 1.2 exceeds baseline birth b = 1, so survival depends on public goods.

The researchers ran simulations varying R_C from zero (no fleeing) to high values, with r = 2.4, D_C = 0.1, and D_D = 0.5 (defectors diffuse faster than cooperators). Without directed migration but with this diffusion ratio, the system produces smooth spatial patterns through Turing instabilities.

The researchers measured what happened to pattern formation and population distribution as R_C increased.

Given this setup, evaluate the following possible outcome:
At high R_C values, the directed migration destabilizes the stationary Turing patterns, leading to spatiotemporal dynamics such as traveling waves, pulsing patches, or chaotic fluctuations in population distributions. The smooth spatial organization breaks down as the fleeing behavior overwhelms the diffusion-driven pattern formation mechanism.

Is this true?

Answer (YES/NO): NO